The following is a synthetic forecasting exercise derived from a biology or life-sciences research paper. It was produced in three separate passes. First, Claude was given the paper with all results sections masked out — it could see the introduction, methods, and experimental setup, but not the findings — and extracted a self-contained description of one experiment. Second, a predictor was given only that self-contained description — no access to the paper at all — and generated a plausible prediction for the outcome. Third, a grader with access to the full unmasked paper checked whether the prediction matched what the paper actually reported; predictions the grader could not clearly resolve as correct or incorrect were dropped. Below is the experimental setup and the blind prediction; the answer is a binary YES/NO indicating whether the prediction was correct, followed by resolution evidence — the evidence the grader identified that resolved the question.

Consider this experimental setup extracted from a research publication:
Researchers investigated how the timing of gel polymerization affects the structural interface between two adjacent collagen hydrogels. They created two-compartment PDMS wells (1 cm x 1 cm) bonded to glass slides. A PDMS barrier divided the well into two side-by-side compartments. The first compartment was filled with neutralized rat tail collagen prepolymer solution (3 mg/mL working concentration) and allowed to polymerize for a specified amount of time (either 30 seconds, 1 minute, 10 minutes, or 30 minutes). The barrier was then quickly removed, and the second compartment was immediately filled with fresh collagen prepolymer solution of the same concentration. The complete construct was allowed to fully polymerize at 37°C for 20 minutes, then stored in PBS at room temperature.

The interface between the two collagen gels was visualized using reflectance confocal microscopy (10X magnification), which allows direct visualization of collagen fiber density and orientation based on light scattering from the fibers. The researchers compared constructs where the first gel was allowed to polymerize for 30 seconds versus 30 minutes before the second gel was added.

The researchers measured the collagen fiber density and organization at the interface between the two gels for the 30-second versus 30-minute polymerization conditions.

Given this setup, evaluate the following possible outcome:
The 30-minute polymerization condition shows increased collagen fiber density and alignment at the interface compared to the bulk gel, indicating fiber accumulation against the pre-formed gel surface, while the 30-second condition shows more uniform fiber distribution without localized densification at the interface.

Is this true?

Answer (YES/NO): YES